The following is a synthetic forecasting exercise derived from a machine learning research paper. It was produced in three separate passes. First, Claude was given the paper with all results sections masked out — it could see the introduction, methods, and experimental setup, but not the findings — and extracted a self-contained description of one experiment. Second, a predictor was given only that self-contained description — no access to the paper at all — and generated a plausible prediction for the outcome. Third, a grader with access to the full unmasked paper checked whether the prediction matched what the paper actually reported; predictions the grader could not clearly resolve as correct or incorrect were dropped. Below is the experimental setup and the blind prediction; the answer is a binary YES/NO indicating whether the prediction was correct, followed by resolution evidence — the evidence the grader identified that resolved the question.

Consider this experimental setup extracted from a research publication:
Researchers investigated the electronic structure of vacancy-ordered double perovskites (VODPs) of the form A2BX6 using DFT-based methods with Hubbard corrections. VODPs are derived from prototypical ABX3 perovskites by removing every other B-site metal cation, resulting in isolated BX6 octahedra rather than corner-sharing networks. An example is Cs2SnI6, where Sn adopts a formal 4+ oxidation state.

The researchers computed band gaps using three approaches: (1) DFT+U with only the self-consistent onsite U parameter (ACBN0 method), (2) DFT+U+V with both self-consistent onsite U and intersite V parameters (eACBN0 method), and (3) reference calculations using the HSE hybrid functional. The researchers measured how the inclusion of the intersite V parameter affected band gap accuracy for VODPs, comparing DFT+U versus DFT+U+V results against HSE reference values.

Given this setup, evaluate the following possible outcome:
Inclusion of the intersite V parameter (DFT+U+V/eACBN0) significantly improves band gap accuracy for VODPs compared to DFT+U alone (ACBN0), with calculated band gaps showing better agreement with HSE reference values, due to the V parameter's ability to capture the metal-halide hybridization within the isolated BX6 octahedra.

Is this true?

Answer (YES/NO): NO